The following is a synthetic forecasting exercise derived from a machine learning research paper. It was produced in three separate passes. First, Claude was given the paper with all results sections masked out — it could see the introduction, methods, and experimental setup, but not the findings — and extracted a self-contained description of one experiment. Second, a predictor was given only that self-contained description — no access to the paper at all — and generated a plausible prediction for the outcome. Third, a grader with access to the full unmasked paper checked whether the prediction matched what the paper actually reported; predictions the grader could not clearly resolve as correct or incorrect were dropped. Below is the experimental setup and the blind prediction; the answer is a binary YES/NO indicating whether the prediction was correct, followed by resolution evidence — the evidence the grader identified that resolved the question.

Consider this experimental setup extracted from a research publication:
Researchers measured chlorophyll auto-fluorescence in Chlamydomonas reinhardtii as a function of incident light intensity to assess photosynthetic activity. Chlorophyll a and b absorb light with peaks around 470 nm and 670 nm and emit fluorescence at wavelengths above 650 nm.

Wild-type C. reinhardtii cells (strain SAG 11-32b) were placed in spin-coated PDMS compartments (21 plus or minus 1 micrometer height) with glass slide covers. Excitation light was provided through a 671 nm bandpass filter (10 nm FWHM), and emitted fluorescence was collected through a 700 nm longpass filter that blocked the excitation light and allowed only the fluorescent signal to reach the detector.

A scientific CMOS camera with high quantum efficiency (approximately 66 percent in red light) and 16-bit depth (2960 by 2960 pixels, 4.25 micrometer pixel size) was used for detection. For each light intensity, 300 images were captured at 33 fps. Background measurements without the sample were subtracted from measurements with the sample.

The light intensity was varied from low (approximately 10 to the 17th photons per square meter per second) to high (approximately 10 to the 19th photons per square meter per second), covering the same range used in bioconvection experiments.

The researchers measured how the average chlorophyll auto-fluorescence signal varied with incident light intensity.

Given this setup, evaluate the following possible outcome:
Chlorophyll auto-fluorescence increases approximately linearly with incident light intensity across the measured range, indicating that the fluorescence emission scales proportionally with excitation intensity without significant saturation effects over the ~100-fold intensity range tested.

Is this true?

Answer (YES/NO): NO